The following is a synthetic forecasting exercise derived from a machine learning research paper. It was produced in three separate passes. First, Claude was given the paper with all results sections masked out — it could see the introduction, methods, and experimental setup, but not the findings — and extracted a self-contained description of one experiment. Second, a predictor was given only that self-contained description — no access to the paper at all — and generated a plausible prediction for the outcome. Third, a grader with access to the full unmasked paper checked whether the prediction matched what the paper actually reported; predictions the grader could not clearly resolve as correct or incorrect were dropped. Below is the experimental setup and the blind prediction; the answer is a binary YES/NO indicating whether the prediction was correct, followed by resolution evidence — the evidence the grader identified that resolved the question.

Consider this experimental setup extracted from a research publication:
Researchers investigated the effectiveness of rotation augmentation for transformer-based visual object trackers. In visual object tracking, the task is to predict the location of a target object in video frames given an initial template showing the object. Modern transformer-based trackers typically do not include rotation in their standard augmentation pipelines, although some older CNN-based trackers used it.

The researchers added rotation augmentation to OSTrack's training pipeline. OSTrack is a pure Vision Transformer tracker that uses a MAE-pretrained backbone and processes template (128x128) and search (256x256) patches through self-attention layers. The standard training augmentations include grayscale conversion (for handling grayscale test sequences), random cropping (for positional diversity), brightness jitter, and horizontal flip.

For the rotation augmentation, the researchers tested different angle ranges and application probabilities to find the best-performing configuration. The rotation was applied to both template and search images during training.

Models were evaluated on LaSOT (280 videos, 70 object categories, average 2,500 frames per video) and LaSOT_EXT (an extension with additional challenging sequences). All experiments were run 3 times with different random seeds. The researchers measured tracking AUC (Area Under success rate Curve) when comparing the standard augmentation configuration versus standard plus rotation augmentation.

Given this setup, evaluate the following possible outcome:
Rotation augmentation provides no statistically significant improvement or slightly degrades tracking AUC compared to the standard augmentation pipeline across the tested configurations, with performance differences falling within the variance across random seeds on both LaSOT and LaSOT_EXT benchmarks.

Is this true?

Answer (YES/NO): YES